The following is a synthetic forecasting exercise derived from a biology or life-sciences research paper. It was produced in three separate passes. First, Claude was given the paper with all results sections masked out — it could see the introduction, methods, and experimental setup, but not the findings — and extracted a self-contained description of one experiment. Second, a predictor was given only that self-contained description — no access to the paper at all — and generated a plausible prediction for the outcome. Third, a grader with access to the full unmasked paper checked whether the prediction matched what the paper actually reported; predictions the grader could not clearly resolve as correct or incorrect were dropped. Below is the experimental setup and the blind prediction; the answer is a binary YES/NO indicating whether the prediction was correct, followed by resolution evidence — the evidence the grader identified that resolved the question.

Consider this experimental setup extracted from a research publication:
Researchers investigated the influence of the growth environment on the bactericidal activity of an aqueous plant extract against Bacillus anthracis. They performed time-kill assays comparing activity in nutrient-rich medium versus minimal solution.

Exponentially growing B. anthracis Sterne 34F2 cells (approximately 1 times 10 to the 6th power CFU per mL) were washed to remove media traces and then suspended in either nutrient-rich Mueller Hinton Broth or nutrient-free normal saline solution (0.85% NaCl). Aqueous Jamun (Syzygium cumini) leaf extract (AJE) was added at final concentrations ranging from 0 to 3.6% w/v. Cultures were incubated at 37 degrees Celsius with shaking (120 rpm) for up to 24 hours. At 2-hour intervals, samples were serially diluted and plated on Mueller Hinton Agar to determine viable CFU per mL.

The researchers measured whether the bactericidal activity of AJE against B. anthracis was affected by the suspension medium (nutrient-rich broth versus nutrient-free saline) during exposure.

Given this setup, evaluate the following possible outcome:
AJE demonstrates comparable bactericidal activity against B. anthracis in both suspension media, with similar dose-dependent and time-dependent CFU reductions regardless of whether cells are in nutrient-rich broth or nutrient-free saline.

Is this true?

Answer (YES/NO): NO